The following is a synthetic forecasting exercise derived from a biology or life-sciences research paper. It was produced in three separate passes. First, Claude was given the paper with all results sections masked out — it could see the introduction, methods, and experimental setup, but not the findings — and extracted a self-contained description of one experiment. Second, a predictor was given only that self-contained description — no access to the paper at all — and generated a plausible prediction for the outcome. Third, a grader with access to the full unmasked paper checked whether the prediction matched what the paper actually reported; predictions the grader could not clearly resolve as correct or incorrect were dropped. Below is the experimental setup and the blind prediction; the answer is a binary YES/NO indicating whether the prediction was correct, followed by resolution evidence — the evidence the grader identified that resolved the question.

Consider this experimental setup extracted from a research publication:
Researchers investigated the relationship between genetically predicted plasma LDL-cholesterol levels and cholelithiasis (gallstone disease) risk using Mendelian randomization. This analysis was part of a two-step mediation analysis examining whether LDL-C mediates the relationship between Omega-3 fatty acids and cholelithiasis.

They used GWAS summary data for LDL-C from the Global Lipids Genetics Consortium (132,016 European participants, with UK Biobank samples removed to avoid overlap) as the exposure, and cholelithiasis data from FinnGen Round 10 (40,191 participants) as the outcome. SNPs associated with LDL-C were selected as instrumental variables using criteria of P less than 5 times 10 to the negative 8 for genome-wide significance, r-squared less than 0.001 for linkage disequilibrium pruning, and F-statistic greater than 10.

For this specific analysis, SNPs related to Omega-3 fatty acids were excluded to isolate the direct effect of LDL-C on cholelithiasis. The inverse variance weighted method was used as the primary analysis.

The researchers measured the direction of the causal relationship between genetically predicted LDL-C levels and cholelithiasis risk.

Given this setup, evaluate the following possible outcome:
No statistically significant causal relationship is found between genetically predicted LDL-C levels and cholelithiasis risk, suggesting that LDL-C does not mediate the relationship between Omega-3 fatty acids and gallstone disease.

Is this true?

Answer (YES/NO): NO